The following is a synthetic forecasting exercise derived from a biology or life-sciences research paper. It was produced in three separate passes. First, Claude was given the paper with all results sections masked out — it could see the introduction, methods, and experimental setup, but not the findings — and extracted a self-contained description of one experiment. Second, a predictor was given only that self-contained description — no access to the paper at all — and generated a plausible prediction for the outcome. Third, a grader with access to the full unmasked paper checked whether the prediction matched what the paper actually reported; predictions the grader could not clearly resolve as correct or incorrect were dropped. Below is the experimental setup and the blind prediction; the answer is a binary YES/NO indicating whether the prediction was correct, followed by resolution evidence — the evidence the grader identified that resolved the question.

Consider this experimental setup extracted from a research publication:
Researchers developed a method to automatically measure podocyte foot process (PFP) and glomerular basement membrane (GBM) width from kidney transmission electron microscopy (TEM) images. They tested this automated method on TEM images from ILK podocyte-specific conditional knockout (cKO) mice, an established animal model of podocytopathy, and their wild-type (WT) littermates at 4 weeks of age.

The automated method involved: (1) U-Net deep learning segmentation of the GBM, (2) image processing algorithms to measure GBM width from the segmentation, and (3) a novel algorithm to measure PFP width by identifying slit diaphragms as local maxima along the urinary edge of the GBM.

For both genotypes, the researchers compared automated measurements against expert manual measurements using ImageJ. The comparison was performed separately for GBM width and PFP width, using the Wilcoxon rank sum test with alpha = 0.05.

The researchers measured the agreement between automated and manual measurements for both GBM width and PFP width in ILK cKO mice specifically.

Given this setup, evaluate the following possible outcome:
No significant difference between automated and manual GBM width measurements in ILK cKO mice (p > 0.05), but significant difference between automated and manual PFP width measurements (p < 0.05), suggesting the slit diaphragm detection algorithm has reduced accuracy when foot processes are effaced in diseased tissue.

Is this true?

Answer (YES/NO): YES